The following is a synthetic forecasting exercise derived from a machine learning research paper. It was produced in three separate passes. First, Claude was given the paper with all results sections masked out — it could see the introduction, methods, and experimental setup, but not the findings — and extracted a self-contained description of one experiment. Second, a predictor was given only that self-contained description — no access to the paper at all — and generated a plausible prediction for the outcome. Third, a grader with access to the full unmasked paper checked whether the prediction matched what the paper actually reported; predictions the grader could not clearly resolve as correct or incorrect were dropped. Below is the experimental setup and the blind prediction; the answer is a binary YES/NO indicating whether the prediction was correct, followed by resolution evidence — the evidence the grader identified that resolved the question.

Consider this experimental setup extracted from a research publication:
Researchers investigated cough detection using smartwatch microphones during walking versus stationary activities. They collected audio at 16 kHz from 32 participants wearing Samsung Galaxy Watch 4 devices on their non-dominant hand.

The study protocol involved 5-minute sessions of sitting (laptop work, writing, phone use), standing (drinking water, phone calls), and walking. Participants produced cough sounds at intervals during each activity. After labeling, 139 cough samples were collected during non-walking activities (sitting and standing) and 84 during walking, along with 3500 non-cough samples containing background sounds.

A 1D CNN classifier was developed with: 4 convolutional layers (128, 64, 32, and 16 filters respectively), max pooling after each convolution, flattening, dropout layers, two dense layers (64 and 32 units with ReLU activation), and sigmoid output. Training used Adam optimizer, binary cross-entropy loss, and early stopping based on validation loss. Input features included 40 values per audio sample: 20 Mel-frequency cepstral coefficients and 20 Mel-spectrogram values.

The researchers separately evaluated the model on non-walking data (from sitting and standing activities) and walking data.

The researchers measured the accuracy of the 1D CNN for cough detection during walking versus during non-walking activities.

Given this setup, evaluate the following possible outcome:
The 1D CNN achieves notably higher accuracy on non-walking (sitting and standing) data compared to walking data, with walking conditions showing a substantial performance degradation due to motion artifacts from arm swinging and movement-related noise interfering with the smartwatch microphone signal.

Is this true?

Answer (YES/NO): NO